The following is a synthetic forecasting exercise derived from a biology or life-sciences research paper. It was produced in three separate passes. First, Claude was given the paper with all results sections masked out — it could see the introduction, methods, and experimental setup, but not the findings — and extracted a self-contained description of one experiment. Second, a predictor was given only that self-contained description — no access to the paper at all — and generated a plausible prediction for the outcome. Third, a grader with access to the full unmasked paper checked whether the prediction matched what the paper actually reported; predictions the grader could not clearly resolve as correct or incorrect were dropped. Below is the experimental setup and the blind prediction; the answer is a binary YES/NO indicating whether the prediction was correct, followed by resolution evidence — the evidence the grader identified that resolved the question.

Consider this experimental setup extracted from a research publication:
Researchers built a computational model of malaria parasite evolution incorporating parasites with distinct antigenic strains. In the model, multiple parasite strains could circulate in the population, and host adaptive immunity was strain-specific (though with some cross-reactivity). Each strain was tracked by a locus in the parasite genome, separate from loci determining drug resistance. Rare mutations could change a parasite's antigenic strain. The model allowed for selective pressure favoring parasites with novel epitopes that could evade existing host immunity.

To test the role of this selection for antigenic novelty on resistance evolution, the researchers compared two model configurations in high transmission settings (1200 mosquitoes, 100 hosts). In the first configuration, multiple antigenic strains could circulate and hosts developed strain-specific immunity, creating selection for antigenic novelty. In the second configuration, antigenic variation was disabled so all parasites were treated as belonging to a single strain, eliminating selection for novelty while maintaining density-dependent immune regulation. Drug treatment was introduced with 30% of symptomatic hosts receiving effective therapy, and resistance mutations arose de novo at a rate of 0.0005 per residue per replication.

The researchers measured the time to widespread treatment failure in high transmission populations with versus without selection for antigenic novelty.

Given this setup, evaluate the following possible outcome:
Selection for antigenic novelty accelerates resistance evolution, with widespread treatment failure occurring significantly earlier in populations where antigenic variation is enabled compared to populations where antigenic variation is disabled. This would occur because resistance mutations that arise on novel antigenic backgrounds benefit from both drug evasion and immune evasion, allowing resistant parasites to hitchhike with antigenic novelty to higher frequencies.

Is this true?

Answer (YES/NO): NO